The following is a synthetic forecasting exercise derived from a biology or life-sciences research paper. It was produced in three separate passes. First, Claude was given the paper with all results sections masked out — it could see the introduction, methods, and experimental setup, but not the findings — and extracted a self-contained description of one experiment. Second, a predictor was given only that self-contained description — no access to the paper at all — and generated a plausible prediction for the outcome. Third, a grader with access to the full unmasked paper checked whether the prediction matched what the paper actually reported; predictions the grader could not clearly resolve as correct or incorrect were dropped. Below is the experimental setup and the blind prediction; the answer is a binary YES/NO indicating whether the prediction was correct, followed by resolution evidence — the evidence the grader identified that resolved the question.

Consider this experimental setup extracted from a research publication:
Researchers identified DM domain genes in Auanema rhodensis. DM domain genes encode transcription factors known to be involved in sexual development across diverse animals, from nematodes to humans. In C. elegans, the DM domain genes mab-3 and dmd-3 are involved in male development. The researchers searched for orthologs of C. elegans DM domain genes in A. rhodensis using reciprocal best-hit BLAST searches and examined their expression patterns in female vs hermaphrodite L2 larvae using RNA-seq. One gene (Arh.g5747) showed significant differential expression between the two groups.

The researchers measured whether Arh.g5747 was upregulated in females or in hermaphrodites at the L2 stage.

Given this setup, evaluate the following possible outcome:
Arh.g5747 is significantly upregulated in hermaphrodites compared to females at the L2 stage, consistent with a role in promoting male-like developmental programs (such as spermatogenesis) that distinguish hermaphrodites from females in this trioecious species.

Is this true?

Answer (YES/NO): YES